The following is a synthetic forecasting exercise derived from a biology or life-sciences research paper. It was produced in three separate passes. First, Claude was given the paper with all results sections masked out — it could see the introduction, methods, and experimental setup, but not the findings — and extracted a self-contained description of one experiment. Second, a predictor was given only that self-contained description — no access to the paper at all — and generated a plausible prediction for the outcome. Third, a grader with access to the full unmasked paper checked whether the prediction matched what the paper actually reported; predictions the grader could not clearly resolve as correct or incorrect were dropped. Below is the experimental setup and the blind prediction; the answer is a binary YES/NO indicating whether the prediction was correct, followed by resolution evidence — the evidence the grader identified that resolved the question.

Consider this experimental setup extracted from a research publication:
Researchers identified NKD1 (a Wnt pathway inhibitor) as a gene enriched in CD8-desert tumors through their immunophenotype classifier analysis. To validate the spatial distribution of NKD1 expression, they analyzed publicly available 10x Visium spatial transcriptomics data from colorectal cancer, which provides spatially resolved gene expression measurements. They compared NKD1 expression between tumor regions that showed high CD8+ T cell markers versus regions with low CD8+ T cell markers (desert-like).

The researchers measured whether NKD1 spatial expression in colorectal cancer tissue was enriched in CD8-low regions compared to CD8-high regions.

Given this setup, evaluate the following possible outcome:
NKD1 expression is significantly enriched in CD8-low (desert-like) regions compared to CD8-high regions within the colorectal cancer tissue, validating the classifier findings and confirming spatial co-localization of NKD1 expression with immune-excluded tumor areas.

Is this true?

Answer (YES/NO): YES